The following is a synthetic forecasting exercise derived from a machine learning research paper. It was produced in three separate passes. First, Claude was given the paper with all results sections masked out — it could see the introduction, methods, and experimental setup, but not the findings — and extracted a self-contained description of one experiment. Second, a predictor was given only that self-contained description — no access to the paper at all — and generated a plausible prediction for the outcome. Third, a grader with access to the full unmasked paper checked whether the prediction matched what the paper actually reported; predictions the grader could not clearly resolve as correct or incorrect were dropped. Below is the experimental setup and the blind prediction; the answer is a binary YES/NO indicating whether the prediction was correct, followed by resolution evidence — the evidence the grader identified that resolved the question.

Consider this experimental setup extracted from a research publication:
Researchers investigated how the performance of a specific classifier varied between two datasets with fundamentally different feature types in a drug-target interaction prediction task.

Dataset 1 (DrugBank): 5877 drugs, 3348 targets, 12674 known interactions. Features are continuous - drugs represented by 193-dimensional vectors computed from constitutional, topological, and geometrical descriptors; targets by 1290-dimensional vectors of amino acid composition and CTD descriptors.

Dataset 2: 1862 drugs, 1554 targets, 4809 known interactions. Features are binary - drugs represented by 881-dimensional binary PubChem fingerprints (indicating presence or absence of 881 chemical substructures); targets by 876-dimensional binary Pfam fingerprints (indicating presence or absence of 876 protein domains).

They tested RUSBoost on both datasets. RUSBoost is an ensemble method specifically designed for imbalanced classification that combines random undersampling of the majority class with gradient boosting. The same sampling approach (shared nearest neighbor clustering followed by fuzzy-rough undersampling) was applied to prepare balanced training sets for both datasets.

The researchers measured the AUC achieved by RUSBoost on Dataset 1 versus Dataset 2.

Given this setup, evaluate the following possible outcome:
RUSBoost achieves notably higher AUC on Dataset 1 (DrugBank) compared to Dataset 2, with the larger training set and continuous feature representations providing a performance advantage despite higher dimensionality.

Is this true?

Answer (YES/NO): YES